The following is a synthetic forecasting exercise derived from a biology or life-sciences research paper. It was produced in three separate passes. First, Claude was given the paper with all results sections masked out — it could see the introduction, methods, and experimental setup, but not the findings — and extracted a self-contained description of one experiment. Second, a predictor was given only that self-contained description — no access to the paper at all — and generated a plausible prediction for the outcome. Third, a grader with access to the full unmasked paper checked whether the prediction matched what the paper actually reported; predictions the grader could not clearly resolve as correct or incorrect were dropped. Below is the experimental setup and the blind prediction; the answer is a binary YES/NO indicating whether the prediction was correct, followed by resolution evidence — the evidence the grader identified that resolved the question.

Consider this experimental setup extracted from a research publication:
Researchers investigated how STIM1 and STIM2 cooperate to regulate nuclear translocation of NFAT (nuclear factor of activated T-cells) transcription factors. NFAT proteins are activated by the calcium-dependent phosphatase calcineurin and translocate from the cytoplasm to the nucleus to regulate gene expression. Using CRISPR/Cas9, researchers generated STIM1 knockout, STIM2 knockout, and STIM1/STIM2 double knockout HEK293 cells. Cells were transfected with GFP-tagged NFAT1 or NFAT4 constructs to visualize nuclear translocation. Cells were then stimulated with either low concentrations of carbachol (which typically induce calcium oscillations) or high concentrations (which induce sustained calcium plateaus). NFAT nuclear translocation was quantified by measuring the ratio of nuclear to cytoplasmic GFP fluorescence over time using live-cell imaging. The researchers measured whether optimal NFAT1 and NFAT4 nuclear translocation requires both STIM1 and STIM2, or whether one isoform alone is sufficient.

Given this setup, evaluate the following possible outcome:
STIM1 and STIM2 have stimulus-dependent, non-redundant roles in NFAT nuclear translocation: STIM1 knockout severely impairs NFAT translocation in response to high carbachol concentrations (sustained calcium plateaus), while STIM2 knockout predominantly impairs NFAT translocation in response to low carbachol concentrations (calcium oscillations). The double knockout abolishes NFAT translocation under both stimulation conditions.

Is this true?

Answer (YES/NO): NO